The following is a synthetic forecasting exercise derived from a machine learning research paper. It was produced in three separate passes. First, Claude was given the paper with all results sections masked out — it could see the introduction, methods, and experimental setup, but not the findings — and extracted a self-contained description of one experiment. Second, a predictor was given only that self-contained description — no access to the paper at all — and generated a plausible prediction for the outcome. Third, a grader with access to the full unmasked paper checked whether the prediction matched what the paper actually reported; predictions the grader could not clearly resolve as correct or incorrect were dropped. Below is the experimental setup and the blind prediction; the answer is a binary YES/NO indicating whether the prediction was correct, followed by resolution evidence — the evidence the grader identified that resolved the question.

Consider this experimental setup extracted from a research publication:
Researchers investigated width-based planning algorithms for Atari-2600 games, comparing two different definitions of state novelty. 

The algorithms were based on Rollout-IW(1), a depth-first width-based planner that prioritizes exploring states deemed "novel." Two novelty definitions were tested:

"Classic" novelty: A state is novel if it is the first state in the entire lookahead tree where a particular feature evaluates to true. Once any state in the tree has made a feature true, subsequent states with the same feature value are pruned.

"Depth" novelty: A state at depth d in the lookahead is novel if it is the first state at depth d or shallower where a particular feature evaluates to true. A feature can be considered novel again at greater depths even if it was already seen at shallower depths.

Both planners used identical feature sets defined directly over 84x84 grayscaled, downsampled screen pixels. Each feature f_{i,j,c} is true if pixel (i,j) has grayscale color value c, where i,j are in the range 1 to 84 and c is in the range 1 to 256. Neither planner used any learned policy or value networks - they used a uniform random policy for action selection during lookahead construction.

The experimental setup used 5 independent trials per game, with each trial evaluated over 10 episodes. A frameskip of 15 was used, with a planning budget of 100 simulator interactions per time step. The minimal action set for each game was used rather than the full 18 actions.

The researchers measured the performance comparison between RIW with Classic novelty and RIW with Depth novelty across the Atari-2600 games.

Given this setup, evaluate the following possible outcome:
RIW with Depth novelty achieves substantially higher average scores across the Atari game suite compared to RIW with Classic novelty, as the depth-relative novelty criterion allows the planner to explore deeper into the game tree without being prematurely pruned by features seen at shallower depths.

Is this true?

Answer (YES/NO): YES